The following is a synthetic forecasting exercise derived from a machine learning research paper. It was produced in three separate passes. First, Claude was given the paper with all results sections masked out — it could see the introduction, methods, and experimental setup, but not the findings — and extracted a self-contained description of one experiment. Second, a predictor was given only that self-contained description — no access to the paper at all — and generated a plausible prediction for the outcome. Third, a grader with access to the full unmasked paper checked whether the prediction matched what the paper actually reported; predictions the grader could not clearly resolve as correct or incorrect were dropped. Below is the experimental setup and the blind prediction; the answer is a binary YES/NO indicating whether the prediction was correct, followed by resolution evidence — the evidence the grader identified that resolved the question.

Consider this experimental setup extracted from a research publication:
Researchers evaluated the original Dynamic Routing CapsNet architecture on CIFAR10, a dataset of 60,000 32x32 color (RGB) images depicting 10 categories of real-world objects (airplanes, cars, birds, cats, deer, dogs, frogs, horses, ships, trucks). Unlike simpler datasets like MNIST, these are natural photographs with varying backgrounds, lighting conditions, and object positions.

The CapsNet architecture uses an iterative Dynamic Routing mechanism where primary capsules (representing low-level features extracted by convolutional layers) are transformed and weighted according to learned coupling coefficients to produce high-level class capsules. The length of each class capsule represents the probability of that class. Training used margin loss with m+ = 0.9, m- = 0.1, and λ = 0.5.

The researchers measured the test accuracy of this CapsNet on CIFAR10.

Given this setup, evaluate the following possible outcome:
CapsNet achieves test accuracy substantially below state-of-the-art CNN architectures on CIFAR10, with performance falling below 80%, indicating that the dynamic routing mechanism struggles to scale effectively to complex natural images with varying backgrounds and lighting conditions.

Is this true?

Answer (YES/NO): YES